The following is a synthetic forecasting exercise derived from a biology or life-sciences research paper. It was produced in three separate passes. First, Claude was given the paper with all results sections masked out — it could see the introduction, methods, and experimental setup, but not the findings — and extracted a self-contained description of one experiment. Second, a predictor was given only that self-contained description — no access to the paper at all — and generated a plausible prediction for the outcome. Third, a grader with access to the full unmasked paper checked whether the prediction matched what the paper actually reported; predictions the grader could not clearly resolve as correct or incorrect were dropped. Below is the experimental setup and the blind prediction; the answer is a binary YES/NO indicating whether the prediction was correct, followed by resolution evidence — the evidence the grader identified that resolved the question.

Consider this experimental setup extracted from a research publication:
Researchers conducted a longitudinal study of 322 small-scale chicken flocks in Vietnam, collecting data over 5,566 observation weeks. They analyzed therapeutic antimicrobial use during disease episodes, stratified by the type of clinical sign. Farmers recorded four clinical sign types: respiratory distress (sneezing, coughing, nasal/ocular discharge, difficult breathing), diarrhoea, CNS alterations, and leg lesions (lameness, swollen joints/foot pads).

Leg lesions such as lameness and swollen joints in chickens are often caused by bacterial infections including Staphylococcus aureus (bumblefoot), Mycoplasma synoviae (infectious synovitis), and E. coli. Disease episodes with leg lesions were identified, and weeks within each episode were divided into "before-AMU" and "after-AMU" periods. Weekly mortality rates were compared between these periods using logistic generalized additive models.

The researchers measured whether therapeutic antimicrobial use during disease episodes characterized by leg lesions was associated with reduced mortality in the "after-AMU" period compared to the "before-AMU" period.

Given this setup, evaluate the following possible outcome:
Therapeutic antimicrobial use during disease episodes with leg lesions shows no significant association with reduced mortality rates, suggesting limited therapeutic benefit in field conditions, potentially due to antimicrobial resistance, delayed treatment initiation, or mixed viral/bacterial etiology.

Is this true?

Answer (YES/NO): NO